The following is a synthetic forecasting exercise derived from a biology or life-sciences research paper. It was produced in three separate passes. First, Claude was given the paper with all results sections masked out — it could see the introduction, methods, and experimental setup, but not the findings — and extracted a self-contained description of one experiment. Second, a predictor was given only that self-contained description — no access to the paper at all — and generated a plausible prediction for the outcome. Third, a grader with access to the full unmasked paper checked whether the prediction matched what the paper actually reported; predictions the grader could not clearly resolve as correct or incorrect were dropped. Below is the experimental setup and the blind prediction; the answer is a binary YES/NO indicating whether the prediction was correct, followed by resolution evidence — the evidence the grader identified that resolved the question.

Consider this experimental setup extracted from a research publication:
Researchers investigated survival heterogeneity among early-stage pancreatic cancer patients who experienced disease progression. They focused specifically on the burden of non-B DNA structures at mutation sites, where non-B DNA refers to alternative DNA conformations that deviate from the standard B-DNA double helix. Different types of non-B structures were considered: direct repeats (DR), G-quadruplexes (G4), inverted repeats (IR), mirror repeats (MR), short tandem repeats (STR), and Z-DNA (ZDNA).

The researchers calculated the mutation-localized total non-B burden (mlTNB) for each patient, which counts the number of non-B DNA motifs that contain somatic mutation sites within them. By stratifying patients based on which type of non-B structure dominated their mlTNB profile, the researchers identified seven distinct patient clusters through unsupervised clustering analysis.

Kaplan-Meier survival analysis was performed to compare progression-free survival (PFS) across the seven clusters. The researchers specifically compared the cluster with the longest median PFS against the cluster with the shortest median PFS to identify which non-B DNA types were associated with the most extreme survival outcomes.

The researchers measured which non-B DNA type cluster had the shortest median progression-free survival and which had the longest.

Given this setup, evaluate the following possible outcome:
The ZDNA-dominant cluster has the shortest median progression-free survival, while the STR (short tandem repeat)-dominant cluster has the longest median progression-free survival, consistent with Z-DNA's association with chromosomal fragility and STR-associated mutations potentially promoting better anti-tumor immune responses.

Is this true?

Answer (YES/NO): NO